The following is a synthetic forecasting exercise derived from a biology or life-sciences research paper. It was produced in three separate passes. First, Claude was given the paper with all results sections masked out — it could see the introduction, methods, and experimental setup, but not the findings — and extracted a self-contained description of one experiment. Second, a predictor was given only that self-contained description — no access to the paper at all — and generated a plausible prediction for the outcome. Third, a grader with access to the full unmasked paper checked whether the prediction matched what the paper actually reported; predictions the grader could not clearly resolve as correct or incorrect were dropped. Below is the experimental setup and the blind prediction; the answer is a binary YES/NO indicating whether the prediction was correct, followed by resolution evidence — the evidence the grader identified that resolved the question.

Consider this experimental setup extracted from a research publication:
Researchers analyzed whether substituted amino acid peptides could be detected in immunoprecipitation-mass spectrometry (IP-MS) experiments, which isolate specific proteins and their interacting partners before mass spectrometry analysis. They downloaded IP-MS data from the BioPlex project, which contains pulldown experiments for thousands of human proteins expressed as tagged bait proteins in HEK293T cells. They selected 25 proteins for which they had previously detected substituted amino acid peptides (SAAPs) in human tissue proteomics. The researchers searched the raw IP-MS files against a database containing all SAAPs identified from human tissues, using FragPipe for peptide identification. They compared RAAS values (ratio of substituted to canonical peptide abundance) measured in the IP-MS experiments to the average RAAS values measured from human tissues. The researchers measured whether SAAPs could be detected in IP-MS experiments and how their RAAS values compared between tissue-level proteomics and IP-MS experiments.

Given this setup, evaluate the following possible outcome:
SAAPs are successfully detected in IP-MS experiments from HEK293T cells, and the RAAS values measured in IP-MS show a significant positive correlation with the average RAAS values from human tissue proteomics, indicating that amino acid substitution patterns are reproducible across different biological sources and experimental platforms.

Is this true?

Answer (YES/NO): YES